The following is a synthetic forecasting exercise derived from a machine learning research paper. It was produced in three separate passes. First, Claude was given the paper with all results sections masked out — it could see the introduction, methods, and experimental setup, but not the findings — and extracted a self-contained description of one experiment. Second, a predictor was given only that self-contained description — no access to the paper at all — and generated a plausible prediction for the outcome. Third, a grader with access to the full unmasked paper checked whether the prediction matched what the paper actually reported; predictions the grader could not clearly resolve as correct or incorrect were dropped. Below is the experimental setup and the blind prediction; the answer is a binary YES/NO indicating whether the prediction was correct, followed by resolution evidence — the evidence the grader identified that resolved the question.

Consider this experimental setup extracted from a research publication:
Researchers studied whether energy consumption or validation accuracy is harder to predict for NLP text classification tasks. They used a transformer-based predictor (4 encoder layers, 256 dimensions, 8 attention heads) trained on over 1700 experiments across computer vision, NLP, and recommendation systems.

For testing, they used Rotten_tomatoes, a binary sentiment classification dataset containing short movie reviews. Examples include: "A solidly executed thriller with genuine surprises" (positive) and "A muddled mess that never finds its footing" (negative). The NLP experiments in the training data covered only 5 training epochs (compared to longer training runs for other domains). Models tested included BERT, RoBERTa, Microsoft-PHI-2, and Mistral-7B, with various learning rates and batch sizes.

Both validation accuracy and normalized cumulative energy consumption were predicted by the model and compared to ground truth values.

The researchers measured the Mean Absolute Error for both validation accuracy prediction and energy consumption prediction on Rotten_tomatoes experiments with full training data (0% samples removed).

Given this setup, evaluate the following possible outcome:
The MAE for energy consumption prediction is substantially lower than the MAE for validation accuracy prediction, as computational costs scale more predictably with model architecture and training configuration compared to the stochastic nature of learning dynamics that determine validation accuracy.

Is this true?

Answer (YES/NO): YES